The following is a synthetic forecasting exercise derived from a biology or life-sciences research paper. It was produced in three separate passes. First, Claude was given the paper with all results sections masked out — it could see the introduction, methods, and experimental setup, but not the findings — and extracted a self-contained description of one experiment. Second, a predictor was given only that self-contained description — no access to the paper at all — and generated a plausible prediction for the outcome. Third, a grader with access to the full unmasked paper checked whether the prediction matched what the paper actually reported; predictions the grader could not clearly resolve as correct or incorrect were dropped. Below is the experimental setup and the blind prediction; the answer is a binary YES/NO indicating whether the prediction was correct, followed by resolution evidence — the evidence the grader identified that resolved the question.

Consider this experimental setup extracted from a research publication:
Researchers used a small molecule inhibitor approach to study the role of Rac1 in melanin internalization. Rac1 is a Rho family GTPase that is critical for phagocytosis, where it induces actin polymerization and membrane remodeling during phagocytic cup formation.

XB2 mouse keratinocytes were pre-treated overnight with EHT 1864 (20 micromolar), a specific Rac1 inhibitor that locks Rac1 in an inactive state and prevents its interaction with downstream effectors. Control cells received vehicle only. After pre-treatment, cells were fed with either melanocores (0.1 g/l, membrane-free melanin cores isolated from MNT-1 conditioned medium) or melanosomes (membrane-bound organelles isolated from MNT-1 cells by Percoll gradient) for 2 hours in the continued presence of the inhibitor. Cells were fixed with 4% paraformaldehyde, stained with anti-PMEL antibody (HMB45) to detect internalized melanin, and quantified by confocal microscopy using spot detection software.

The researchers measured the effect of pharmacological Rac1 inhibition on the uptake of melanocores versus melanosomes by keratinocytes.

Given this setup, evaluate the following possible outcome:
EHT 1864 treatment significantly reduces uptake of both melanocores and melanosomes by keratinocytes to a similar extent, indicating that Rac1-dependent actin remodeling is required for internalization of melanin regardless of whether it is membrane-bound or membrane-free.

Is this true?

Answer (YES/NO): NO